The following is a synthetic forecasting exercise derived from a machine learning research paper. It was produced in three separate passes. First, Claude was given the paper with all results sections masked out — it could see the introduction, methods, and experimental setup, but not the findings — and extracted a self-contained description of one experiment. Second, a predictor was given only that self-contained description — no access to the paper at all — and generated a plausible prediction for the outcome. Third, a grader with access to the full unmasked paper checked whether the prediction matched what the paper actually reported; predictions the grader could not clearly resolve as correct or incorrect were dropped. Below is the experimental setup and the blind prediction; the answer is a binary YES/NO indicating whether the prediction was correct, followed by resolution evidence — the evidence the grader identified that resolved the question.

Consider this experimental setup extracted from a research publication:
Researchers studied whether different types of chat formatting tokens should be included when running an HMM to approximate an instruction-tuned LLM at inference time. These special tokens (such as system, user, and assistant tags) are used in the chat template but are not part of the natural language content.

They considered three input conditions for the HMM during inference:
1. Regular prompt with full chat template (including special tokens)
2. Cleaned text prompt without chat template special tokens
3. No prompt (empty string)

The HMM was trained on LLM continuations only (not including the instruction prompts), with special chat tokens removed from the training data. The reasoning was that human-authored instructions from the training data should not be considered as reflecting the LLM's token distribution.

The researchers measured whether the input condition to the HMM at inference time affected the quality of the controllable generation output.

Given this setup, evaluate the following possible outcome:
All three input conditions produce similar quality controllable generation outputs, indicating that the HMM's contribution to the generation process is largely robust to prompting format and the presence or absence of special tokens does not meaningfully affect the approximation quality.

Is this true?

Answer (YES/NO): YES